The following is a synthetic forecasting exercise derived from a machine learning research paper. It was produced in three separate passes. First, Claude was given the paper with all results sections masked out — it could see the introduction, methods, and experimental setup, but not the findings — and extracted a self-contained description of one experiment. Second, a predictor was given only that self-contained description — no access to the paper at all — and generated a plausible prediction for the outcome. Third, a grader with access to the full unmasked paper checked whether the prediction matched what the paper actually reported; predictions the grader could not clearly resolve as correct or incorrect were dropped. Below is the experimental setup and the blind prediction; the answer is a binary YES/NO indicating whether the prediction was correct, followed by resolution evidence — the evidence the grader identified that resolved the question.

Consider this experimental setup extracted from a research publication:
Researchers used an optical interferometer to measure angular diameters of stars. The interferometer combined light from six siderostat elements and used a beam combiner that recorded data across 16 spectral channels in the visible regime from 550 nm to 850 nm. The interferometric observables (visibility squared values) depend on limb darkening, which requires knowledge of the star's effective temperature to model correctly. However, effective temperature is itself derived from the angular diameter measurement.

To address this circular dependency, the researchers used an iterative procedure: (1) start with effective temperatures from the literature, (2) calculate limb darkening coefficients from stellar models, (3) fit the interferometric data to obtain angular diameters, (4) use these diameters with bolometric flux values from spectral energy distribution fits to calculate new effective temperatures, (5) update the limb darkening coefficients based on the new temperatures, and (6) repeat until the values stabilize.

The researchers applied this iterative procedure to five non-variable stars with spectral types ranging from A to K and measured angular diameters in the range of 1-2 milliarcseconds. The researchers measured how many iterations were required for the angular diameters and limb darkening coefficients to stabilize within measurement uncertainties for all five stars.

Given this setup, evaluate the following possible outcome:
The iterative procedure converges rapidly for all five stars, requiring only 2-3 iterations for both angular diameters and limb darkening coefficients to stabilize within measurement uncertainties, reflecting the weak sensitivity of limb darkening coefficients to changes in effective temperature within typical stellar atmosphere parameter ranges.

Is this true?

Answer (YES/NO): NO